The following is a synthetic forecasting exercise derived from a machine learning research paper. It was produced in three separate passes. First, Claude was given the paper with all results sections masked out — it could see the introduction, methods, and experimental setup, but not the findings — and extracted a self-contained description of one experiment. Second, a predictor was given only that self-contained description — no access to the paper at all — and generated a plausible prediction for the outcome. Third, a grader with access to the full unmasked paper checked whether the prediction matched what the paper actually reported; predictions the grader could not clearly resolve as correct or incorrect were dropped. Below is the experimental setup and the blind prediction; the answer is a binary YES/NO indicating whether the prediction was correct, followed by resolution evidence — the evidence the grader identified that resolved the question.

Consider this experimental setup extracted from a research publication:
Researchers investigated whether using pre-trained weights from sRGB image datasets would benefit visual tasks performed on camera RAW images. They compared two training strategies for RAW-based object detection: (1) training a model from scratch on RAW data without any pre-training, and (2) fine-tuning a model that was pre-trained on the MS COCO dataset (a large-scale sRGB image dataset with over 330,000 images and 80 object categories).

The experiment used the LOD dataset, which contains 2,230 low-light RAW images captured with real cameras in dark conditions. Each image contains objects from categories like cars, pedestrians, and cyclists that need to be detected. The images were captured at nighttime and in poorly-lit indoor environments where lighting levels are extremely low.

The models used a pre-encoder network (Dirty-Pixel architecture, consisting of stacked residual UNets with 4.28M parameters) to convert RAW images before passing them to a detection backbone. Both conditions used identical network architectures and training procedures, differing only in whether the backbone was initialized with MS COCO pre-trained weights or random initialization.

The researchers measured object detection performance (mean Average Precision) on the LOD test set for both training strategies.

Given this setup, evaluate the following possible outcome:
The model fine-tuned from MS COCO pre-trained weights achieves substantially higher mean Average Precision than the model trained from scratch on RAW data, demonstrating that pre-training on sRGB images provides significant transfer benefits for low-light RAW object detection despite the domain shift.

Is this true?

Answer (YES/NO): YES